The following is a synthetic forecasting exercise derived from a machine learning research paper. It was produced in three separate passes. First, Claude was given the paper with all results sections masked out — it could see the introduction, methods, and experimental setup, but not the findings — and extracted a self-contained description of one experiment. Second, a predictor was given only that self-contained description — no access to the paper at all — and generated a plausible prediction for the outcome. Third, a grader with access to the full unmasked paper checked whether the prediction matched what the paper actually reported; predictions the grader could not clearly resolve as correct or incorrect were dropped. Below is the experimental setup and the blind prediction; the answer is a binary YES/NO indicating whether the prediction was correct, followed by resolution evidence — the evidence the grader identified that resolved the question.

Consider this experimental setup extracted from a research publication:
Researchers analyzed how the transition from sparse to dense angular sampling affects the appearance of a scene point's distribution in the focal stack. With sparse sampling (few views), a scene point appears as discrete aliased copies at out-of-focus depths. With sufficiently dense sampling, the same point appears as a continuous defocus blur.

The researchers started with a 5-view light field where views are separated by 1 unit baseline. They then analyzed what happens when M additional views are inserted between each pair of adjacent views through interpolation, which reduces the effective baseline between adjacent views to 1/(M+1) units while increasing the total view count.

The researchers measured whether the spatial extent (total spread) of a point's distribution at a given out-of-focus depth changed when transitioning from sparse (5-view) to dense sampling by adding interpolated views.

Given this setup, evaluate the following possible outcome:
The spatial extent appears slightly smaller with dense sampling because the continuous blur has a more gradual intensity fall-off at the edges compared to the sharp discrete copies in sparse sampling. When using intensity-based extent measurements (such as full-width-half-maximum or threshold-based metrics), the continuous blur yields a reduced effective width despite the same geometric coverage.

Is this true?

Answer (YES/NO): NO